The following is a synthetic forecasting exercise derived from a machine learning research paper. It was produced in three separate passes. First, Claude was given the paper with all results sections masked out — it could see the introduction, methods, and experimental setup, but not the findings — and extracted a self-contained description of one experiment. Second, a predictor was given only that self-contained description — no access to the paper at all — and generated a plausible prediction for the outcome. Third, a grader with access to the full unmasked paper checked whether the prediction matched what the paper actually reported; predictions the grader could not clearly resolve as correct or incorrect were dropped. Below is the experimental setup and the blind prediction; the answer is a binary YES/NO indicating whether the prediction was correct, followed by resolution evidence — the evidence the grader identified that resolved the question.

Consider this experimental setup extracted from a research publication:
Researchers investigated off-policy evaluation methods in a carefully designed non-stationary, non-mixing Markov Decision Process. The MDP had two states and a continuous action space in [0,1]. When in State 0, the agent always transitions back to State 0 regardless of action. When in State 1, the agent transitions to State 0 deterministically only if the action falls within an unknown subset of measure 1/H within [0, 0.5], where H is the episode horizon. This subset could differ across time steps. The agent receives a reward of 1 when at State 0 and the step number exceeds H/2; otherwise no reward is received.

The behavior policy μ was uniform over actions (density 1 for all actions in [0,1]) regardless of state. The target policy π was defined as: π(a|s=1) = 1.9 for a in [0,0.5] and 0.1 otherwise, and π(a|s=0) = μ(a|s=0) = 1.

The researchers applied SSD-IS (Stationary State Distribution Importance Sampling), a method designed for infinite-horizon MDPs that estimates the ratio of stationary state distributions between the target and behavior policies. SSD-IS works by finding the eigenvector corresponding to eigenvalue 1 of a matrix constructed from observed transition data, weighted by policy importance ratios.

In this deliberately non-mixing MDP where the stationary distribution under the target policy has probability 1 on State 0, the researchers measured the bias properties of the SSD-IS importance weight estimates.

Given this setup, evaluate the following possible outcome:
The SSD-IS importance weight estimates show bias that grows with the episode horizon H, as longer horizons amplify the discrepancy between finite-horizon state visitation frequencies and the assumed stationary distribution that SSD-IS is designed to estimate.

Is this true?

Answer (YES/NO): YES